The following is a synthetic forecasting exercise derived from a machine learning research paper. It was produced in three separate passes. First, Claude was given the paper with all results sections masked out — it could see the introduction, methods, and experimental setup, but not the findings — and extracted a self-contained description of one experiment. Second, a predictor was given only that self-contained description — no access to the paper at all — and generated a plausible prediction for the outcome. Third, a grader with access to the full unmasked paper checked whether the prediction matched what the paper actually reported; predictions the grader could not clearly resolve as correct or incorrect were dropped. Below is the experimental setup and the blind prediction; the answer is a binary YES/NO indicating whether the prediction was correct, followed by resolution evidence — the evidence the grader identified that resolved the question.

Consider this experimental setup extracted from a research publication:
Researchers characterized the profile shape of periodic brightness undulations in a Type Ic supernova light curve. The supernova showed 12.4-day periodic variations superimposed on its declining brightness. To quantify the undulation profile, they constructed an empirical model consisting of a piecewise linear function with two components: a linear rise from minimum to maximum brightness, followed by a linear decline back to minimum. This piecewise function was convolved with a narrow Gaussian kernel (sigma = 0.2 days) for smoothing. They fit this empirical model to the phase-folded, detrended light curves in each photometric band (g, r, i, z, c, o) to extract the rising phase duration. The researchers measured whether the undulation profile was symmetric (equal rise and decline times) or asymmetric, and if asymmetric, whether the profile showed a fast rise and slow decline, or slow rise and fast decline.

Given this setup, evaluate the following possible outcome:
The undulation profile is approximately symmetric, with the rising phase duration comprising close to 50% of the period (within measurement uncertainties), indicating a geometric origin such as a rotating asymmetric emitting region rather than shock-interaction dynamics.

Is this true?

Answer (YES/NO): NO